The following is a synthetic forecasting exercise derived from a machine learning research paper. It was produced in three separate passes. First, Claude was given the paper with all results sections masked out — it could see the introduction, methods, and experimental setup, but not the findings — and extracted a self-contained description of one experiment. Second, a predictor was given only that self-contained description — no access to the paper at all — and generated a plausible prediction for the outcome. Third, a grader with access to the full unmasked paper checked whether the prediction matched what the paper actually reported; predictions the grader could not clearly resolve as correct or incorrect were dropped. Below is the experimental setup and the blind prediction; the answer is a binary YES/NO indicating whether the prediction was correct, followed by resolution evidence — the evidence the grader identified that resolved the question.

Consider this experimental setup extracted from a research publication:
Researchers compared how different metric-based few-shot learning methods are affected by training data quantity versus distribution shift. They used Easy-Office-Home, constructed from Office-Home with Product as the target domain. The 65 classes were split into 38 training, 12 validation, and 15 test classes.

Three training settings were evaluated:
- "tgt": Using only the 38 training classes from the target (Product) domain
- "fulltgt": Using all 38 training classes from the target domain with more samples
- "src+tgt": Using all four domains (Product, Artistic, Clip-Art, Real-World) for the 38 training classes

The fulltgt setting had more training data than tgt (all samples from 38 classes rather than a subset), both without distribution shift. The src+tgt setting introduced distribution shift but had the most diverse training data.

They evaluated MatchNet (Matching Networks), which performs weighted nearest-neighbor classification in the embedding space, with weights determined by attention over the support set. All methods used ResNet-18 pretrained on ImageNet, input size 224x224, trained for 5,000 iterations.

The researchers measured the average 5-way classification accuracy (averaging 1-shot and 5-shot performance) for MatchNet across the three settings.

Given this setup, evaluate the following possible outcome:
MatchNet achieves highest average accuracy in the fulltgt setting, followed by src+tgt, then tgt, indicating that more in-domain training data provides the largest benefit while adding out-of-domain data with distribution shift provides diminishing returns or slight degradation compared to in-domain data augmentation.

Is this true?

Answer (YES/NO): NO